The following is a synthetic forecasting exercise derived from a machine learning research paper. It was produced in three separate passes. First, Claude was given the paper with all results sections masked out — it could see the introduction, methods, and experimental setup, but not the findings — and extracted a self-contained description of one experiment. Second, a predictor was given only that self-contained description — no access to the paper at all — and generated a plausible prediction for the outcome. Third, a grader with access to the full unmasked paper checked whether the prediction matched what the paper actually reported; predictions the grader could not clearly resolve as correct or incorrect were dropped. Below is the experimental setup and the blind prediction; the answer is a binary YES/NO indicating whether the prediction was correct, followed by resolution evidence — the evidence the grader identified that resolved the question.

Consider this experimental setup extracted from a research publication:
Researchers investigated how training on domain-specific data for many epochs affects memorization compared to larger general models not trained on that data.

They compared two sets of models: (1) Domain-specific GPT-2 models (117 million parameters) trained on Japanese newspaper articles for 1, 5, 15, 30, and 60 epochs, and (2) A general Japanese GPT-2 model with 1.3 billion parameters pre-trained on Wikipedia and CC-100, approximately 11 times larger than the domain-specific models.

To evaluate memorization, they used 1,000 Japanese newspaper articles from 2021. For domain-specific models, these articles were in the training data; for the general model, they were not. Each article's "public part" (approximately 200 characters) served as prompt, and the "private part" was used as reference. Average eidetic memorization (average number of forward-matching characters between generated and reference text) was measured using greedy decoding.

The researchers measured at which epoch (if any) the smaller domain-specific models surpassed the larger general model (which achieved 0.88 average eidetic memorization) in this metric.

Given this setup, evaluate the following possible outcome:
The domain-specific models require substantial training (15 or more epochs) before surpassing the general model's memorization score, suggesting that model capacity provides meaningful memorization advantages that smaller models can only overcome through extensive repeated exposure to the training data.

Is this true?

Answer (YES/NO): YES